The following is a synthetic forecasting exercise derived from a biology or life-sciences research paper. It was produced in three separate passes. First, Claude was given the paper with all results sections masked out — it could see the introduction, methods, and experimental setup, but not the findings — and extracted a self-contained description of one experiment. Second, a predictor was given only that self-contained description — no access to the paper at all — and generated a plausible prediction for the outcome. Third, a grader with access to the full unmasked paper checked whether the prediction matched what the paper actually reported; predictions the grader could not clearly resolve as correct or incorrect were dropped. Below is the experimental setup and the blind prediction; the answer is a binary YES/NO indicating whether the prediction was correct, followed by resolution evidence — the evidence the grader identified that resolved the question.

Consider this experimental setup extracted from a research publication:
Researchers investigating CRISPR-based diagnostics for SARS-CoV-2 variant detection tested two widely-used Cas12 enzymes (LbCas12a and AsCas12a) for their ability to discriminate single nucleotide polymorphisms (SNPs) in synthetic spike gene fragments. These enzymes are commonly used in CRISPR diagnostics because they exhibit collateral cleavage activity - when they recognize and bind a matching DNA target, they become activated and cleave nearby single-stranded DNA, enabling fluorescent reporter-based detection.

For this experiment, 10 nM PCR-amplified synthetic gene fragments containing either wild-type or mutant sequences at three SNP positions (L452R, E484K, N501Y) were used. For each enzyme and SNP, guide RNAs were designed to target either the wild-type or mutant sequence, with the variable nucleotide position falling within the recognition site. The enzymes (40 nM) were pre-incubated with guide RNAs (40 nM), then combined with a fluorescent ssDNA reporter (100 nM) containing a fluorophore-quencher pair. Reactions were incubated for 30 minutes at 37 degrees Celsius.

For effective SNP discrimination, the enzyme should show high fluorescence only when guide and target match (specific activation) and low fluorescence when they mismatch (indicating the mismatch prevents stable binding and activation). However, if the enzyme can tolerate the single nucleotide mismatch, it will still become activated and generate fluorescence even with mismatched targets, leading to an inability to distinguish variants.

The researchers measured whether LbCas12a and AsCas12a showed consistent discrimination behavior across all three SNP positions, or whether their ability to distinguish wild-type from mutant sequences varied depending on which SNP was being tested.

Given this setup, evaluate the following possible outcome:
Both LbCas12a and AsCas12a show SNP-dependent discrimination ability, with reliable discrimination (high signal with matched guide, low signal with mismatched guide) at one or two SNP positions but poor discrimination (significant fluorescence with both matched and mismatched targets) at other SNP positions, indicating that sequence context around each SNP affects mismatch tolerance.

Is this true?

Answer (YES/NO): YES